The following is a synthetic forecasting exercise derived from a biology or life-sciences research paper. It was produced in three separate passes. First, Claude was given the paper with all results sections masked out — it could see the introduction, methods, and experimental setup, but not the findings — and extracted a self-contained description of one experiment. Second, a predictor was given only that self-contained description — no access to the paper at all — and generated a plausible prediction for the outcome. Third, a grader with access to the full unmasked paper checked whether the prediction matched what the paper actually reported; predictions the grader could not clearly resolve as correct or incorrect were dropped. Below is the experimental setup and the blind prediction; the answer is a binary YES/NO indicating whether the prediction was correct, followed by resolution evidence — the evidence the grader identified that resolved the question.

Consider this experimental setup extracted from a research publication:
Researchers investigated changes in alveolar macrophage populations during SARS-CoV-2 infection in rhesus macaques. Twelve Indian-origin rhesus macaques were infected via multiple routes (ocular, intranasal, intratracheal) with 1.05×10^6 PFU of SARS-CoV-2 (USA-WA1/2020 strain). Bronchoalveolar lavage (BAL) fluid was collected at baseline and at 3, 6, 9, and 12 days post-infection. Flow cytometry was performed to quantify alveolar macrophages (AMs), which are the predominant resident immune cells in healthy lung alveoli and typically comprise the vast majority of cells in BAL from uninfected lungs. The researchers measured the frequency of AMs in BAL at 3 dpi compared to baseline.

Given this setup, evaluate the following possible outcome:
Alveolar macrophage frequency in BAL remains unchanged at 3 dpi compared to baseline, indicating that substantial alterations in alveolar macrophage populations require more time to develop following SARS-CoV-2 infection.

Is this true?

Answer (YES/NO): NO